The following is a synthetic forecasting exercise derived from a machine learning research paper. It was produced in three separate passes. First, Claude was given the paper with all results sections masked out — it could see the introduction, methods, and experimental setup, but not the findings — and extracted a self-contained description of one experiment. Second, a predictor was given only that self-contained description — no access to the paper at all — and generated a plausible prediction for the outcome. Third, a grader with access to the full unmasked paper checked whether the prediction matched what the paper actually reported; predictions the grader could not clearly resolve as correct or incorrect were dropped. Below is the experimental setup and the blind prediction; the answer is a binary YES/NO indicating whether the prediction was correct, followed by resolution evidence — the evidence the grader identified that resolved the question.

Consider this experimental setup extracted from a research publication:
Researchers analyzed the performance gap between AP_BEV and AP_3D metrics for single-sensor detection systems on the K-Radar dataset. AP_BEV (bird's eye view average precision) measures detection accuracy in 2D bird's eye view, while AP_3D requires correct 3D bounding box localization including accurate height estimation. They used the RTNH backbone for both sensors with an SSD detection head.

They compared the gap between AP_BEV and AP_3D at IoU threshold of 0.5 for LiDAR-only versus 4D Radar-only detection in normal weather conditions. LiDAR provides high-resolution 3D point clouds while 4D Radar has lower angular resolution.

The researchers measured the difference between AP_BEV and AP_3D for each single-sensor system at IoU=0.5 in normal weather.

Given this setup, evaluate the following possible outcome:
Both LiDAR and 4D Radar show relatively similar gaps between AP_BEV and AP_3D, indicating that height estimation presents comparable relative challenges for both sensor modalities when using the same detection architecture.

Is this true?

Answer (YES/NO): NO